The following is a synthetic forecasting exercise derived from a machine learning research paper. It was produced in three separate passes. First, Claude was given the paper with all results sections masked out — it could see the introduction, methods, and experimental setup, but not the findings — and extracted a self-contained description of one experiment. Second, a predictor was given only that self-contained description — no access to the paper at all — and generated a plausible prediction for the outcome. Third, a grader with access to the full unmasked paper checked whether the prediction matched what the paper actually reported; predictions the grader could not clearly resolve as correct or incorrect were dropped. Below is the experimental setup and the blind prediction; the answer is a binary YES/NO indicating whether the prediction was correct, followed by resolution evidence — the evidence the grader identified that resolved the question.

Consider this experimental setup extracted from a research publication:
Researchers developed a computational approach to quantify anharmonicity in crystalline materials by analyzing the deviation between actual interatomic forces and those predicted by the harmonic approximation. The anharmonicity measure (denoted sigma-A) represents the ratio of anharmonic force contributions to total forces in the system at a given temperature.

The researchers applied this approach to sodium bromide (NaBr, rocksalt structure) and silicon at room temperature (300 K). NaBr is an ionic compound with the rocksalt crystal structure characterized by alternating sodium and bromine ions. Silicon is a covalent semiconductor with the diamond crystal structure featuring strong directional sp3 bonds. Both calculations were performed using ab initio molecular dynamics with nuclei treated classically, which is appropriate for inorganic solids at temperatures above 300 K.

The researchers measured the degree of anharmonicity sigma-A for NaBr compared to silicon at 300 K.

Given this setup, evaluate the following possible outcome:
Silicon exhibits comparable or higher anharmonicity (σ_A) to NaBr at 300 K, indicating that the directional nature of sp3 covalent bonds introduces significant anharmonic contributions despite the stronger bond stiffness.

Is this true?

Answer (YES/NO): NO